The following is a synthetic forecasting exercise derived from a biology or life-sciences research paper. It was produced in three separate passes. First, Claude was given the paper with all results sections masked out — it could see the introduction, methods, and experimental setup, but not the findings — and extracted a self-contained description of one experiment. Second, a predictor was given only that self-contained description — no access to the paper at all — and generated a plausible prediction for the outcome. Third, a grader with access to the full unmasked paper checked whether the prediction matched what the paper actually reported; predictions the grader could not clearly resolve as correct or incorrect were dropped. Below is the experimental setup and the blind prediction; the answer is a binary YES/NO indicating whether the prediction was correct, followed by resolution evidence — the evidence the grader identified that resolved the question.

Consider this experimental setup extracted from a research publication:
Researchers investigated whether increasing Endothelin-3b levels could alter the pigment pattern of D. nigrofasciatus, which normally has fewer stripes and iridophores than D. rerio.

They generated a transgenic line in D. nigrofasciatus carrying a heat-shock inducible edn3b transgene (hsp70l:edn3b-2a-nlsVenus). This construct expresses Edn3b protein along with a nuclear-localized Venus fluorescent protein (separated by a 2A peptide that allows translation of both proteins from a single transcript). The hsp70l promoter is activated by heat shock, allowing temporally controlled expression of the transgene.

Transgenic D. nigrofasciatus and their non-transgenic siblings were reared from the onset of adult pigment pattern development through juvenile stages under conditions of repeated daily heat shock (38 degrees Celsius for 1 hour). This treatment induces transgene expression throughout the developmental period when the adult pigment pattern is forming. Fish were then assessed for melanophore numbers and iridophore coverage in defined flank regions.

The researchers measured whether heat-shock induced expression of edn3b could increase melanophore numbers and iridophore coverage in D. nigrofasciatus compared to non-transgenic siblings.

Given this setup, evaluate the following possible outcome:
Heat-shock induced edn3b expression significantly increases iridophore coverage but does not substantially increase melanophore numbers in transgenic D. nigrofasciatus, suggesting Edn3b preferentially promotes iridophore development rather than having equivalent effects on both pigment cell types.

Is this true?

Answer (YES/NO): YES